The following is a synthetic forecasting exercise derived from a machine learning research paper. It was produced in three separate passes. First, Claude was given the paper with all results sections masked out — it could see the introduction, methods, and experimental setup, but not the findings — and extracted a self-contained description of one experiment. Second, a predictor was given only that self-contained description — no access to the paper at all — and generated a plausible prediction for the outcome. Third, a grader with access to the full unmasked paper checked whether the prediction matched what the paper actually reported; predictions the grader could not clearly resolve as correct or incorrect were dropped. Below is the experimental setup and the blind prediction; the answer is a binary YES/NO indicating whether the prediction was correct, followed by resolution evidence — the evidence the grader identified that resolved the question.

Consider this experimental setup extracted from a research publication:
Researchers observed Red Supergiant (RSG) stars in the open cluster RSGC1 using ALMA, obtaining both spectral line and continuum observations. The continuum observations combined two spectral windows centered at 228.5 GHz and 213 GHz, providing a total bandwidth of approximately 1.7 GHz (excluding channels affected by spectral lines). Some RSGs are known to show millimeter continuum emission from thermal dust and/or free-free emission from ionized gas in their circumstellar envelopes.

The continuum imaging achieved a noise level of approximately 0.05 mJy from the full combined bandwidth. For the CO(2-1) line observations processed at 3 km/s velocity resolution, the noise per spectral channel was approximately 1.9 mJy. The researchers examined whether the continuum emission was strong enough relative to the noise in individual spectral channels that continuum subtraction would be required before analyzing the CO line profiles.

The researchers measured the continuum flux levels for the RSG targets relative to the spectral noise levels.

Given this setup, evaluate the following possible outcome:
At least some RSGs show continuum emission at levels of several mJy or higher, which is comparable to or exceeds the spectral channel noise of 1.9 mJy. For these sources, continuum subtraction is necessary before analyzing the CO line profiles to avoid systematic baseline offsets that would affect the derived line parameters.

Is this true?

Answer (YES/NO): NO